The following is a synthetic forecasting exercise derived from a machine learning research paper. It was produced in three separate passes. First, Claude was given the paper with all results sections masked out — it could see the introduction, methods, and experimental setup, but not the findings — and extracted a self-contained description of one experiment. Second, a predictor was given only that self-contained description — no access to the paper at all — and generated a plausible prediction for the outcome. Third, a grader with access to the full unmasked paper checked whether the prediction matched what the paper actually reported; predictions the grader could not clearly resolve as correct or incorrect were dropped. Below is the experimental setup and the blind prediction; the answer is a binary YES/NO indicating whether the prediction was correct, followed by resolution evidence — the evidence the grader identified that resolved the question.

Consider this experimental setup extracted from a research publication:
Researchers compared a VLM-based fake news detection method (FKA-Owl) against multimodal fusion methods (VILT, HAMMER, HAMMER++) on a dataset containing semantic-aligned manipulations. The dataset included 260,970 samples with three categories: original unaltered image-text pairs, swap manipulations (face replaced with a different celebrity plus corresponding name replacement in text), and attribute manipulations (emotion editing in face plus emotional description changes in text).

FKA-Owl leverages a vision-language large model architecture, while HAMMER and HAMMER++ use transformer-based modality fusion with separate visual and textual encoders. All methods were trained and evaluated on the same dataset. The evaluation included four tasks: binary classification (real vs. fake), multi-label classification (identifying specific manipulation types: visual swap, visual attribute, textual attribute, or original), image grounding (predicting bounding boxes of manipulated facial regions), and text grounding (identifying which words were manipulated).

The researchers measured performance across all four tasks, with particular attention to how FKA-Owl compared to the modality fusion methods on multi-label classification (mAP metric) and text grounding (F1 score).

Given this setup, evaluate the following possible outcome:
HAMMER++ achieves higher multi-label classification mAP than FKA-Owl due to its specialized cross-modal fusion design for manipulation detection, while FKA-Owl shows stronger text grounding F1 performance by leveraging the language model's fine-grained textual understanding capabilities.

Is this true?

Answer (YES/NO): NO